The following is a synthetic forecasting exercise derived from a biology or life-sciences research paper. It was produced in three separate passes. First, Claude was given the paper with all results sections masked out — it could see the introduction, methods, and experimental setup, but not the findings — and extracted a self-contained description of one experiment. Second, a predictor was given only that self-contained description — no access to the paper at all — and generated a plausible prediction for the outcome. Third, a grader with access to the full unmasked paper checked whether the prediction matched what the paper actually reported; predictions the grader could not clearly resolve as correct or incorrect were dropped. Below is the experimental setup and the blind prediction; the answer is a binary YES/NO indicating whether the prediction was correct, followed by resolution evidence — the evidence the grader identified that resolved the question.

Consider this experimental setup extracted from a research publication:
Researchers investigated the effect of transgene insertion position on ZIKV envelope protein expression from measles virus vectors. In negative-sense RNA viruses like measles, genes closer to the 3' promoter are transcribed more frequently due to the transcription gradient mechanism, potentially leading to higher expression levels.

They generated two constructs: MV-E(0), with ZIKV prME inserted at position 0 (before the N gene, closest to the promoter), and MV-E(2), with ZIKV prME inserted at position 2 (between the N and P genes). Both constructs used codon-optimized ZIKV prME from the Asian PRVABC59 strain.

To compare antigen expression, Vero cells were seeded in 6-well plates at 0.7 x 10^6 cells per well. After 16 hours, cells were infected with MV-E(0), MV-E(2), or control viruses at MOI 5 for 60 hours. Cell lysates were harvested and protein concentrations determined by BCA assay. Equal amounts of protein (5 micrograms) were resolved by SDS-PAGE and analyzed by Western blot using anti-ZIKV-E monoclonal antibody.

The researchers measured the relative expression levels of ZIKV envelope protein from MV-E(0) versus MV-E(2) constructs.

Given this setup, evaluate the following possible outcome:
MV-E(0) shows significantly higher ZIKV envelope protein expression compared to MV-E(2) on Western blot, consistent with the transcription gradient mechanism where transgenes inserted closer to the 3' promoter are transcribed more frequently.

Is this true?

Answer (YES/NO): NO